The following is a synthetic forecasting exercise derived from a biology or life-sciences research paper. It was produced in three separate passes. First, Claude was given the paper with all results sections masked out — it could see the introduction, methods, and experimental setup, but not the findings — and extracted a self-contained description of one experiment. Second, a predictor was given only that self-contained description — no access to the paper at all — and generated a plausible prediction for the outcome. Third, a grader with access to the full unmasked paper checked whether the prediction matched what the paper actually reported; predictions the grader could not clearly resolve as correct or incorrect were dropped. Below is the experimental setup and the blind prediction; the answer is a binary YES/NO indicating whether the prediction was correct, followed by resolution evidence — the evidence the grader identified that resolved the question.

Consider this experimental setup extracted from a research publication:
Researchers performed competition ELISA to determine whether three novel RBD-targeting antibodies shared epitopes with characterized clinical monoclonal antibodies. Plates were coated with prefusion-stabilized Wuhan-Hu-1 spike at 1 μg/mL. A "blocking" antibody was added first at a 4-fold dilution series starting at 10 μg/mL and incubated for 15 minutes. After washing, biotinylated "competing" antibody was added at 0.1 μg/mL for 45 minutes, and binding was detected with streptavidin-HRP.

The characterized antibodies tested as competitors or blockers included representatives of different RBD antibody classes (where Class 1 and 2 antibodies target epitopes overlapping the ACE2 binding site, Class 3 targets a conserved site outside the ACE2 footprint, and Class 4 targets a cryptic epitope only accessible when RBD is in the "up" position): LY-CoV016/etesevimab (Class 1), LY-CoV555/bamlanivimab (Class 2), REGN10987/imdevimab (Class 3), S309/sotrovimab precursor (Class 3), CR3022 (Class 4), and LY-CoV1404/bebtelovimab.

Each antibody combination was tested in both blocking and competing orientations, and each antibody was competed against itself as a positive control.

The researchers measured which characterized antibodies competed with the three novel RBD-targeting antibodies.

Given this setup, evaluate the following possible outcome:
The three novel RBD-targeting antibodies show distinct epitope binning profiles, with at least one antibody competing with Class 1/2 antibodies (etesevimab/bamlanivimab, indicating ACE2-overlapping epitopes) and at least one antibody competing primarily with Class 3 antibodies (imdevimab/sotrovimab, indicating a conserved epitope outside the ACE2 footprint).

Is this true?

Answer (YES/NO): YES